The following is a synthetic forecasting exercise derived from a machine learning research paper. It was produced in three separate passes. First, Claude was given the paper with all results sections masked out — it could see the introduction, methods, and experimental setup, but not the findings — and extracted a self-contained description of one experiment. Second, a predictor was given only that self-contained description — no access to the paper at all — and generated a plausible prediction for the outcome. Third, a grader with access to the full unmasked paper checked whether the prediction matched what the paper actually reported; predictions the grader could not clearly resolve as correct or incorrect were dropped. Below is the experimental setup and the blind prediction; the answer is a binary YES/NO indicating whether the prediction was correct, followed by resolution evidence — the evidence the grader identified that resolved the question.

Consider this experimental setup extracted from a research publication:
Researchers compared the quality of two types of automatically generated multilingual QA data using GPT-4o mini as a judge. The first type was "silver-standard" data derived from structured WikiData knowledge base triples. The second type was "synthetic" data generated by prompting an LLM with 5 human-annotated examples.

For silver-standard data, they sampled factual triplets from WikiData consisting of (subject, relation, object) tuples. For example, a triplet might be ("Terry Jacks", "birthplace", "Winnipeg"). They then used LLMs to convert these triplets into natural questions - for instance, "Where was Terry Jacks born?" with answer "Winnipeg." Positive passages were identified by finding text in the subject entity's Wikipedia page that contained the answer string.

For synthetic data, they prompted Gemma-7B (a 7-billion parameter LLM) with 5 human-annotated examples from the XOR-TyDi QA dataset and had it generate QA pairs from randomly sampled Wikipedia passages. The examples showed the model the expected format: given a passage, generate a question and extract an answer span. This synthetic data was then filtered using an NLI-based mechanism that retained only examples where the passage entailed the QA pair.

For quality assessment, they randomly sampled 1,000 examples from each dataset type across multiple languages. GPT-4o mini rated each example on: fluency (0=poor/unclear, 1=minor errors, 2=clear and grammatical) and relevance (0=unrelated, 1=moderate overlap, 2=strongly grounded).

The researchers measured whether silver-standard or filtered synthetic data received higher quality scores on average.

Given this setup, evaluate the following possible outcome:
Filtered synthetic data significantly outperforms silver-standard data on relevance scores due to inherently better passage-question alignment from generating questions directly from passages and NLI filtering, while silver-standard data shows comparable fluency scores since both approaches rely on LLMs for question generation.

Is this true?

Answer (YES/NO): NO